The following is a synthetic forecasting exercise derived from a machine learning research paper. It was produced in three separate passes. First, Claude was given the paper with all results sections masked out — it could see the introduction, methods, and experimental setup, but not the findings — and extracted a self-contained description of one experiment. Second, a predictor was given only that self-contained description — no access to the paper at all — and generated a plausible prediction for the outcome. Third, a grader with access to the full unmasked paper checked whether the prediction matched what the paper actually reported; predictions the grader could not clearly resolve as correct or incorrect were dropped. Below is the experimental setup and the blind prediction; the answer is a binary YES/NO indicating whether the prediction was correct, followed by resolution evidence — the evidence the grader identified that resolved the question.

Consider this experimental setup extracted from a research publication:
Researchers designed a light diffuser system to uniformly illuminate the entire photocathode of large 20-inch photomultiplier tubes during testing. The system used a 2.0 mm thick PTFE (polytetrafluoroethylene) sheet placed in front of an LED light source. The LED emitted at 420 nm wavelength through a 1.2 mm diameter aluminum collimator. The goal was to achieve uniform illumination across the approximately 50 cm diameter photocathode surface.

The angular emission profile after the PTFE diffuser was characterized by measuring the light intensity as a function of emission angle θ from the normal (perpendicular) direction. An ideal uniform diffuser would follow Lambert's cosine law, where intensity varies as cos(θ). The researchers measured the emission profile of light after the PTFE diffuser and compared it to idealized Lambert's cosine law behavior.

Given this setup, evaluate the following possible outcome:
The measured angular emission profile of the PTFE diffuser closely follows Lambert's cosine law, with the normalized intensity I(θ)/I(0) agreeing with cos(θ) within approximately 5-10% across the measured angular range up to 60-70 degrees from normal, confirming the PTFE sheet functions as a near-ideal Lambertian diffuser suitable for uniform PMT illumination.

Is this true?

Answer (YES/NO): YES